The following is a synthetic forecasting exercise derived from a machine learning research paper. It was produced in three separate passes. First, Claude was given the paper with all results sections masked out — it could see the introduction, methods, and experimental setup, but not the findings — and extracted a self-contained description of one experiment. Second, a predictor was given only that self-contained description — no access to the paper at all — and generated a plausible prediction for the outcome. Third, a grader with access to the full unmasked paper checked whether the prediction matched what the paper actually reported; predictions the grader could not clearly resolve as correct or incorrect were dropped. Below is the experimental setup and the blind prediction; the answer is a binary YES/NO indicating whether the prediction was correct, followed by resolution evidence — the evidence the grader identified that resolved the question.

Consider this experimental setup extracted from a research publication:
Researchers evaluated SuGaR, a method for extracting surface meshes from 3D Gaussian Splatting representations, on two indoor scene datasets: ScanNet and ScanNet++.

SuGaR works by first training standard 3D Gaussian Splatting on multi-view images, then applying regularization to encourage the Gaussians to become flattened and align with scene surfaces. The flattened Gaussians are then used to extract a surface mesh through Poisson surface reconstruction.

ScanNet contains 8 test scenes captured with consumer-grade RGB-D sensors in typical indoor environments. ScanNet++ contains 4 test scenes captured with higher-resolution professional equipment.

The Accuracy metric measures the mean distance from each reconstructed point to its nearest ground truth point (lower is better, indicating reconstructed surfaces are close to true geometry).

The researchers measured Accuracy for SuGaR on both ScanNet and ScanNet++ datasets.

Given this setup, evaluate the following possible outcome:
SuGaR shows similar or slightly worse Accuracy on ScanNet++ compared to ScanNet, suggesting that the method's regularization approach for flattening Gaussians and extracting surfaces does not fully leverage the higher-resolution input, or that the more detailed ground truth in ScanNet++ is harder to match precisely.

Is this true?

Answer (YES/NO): NO